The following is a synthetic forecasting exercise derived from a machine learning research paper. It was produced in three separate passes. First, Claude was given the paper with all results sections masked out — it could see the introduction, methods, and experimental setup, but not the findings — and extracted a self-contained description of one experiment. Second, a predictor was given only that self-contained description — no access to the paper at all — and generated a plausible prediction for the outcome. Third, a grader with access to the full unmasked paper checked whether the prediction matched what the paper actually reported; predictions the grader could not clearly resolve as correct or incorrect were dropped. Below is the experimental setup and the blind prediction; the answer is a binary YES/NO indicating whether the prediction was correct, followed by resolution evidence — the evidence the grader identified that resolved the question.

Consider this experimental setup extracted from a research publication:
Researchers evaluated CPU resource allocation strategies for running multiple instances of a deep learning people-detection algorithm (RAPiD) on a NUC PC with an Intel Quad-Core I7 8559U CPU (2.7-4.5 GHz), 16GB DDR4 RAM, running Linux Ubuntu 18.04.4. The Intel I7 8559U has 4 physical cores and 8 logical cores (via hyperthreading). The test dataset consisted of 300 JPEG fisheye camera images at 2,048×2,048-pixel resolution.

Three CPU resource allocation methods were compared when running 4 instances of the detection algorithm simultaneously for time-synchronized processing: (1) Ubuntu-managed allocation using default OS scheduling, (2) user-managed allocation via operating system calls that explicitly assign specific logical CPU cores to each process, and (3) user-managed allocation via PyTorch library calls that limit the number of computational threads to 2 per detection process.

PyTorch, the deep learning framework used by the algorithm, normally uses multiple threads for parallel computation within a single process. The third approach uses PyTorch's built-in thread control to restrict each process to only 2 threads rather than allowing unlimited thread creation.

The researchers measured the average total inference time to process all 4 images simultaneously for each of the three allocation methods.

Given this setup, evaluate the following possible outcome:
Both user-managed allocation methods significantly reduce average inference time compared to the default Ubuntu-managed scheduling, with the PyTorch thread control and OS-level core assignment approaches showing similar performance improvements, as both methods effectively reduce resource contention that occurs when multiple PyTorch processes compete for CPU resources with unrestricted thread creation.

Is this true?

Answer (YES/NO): NO